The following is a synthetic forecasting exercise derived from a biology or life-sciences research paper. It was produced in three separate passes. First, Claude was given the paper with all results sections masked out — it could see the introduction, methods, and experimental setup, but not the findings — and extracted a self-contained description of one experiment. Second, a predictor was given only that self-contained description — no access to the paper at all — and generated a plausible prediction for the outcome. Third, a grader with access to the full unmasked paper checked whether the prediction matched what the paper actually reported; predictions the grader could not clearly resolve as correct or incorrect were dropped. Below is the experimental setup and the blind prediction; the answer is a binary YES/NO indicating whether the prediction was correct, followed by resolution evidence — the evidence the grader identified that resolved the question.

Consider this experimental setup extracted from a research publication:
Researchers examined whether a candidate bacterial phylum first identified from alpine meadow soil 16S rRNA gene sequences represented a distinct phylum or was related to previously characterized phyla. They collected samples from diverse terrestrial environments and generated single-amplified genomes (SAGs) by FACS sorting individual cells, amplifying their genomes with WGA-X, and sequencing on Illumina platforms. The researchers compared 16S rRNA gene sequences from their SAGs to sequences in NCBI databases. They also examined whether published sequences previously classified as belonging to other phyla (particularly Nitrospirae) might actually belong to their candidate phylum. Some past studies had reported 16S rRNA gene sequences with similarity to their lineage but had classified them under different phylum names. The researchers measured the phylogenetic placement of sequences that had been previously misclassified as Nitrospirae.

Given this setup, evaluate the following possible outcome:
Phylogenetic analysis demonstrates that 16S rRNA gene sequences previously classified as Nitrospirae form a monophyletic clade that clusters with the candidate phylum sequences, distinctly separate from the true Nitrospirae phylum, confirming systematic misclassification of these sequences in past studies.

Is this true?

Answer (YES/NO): YES